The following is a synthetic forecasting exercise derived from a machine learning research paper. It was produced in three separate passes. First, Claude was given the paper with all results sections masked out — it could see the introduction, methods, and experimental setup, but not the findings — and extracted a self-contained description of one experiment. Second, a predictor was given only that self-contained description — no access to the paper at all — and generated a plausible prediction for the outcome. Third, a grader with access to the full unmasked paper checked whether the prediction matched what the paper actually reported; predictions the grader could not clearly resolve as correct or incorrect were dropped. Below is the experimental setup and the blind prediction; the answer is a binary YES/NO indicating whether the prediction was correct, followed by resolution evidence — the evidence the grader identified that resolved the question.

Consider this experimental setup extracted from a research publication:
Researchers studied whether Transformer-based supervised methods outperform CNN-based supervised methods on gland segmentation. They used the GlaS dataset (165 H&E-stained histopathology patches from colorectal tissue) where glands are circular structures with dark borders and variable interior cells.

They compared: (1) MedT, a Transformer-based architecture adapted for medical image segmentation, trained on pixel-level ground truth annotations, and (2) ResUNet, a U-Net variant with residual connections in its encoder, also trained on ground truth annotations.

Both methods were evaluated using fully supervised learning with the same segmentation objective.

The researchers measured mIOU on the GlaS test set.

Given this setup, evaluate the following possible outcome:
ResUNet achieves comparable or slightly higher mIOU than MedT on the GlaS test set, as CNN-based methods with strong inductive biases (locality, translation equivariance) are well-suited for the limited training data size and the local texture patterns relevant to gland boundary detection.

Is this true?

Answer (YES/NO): NO